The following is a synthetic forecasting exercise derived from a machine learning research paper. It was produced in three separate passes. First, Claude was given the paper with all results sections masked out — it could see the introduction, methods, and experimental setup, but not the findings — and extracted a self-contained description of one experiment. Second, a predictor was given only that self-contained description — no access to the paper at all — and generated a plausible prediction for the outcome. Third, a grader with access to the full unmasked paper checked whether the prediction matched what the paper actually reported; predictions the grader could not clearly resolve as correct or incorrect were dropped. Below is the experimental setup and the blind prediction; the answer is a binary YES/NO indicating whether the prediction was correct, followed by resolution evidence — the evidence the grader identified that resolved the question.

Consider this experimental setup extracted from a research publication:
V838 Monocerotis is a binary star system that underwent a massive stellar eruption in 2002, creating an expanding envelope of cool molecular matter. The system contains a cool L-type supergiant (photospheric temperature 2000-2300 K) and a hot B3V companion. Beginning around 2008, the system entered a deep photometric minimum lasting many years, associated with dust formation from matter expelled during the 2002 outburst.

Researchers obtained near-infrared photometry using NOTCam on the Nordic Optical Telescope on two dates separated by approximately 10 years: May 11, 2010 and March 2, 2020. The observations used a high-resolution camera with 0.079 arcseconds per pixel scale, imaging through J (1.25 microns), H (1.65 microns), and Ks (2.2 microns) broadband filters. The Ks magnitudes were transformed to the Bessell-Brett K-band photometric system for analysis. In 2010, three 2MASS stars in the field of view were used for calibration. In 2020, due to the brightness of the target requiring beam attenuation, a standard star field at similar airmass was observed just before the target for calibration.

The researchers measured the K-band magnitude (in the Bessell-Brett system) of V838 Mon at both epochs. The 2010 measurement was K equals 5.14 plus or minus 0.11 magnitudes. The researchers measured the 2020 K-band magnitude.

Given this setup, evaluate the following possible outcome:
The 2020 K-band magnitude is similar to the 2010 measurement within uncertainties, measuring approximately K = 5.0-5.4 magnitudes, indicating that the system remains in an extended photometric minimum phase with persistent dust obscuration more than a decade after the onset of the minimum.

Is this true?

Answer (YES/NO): NO